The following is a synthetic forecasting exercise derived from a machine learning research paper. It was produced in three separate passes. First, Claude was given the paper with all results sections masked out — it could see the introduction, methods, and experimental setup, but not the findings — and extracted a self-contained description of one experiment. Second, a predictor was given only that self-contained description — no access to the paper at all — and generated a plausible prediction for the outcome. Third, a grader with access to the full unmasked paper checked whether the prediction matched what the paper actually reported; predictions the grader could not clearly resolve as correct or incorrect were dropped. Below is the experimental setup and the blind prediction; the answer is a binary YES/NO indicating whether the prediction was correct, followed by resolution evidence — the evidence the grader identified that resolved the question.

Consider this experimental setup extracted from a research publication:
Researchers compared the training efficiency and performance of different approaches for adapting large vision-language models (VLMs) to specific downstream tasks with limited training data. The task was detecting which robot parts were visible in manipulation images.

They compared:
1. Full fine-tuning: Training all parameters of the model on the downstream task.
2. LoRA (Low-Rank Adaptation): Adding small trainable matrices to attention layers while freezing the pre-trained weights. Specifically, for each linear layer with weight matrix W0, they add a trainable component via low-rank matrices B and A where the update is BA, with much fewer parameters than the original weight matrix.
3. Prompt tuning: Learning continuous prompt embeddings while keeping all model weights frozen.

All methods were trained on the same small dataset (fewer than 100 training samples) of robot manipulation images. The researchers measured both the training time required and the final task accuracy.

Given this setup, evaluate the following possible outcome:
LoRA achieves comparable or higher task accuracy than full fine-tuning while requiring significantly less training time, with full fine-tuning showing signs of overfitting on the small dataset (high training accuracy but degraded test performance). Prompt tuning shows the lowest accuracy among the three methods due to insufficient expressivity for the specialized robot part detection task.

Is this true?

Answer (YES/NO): NO